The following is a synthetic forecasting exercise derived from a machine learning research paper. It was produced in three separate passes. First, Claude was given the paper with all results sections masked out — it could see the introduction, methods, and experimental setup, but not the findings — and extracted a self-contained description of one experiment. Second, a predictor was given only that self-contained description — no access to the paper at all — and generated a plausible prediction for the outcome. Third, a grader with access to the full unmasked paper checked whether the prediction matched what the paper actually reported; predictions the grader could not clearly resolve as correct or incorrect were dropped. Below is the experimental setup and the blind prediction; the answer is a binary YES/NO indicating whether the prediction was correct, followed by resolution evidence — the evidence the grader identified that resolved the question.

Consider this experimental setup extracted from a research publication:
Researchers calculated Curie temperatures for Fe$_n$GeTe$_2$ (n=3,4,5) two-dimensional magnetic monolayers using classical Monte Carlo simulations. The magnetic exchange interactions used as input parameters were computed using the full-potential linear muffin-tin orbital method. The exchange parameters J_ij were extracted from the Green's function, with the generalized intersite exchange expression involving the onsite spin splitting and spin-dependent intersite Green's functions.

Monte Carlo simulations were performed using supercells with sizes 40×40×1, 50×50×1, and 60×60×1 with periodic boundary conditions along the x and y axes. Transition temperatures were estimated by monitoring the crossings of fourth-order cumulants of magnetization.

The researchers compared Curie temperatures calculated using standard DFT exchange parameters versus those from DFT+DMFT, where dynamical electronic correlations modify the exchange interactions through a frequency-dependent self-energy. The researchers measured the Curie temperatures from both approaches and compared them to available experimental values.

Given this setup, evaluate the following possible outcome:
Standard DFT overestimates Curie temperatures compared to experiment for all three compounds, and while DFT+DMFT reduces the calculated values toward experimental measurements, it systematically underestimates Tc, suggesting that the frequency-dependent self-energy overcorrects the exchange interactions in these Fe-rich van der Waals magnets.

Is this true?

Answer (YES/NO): NO